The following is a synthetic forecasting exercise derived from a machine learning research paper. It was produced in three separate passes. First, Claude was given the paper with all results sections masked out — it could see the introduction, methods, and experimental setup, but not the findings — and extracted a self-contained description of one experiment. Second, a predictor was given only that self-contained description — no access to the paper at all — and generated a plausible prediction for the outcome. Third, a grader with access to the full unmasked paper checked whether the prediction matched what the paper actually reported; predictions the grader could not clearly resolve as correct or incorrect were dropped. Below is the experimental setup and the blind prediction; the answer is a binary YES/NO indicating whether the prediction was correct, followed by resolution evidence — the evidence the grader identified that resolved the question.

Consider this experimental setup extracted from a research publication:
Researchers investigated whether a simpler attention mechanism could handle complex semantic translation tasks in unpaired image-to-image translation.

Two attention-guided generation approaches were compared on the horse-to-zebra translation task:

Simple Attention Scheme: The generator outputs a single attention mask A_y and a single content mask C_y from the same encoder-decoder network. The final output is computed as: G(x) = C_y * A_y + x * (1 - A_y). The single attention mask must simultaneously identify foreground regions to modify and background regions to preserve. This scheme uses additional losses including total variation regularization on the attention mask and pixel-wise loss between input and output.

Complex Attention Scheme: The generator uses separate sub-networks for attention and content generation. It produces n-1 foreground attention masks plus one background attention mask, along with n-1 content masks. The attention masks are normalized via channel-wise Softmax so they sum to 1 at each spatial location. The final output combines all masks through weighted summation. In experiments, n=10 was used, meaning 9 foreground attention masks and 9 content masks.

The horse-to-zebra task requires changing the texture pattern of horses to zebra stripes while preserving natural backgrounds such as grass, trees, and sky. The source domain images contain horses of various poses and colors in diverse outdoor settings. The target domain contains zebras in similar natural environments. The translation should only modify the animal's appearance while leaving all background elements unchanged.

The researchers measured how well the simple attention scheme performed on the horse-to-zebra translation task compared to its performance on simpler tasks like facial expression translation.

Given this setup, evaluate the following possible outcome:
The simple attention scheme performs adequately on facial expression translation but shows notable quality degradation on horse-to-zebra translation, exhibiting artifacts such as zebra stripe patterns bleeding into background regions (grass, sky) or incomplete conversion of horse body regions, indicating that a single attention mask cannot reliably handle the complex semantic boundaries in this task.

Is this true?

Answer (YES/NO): NO